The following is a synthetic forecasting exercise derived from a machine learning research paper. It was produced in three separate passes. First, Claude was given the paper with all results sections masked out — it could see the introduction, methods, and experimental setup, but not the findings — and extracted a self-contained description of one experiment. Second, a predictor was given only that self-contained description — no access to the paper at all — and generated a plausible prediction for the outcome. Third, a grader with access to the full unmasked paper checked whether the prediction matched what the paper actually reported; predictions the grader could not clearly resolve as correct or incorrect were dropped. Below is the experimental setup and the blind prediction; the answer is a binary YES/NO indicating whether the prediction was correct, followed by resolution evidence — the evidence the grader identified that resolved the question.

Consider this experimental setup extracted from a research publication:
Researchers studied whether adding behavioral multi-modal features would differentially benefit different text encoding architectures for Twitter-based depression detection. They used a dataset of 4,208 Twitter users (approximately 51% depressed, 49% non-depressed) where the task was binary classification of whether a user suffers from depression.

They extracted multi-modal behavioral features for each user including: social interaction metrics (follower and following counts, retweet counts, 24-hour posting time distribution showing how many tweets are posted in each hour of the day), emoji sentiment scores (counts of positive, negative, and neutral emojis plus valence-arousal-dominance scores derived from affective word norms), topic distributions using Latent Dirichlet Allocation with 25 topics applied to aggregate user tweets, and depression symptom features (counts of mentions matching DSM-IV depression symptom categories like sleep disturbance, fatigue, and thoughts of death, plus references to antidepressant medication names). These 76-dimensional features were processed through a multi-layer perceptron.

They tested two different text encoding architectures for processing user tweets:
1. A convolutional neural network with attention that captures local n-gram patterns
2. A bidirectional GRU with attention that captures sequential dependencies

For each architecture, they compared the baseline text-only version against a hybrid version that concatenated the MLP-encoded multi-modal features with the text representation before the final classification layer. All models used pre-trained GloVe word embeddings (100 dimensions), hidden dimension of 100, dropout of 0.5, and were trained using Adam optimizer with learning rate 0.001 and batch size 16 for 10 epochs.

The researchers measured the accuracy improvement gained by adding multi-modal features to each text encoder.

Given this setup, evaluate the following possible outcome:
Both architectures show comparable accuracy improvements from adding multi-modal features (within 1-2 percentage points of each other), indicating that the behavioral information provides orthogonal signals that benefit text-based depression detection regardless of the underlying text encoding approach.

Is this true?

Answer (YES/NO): NO